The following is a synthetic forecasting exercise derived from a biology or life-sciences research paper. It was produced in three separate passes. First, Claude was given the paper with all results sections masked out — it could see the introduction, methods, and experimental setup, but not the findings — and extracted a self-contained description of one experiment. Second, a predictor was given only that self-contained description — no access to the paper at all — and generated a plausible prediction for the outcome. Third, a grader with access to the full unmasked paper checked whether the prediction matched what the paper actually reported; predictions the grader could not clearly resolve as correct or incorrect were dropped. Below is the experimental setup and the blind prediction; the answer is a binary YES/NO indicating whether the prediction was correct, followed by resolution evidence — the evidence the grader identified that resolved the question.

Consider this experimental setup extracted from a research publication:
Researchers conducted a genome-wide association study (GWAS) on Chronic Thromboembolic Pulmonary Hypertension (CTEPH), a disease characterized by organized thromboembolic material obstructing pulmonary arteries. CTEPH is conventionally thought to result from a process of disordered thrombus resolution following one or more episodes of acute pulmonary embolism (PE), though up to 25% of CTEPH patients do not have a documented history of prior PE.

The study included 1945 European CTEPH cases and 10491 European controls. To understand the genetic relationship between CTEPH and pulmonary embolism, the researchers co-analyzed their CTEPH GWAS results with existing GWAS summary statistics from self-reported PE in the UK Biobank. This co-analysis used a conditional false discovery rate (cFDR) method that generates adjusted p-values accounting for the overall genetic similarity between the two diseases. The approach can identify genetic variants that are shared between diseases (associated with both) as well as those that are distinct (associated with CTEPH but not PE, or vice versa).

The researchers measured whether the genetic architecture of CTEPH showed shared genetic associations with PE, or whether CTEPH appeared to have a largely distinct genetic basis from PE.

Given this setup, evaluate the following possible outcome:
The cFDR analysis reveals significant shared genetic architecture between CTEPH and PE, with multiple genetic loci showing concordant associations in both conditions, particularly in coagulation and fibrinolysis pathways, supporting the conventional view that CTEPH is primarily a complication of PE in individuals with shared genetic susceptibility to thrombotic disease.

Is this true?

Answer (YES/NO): YES